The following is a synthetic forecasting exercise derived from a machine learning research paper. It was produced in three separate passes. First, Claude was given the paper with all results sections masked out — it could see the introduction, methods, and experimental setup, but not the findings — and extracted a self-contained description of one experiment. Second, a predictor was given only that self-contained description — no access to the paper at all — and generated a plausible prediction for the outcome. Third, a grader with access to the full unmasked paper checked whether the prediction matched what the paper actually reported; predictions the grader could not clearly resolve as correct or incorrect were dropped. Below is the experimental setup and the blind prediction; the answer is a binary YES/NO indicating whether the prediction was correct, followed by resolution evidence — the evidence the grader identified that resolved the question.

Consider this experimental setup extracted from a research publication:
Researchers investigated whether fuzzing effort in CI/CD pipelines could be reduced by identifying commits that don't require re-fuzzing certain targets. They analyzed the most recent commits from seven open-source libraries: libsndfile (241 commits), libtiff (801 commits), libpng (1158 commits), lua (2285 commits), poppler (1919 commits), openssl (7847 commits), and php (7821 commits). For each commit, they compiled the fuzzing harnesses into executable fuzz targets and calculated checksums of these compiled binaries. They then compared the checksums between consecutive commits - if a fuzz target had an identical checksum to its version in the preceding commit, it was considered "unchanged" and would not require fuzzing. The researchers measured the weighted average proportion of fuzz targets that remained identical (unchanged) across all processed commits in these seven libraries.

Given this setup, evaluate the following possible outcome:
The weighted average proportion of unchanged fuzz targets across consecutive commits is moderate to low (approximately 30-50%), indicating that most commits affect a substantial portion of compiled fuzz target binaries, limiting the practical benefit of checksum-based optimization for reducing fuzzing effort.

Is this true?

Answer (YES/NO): NO